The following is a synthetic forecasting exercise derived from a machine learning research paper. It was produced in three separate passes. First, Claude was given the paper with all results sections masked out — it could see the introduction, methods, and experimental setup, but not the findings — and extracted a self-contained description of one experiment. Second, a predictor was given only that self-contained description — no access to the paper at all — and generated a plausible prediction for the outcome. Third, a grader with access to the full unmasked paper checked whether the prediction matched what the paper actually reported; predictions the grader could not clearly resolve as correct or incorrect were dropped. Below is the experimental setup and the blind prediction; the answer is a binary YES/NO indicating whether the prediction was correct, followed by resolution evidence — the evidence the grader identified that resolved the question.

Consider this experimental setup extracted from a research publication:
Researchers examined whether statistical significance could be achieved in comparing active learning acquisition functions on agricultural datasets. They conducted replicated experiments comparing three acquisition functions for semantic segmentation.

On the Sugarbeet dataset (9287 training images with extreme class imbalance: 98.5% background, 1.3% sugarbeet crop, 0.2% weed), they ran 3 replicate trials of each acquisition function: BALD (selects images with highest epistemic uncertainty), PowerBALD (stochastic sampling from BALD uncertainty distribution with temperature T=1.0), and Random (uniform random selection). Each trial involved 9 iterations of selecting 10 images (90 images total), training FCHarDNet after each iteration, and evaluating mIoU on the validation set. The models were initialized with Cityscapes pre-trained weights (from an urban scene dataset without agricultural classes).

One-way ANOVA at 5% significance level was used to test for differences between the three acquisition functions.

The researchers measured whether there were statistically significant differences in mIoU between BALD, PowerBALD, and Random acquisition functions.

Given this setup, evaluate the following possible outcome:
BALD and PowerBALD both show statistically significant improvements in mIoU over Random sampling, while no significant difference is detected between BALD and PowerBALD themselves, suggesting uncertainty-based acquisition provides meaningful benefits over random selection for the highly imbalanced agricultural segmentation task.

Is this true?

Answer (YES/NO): NO